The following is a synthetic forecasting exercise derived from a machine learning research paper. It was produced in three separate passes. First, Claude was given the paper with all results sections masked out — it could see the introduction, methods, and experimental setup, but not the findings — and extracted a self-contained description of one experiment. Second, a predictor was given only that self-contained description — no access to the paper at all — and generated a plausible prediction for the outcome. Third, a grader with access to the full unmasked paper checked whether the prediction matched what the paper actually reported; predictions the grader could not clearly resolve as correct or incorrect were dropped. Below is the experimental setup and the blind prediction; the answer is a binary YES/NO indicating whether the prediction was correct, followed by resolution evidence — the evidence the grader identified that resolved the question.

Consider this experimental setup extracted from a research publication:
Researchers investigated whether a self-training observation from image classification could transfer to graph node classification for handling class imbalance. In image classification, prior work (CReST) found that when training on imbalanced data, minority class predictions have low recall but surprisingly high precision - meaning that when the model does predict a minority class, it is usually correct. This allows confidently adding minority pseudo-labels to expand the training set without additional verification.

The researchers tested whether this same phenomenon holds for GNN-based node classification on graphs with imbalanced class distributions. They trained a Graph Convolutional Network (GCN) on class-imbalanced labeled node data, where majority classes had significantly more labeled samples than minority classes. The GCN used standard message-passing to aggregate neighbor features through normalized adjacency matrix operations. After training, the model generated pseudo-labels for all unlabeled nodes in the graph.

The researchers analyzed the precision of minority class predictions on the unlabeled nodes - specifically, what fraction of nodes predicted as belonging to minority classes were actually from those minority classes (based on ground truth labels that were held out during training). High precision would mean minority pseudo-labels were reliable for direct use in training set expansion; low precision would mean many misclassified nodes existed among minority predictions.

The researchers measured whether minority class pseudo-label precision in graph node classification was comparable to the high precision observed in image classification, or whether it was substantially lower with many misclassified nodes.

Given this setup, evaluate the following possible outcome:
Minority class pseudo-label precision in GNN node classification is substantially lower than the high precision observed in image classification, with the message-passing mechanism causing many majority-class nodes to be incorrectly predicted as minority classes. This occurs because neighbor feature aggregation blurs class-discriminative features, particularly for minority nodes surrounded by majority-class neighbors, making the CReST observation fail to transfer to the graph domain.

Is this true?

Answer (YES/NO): NO